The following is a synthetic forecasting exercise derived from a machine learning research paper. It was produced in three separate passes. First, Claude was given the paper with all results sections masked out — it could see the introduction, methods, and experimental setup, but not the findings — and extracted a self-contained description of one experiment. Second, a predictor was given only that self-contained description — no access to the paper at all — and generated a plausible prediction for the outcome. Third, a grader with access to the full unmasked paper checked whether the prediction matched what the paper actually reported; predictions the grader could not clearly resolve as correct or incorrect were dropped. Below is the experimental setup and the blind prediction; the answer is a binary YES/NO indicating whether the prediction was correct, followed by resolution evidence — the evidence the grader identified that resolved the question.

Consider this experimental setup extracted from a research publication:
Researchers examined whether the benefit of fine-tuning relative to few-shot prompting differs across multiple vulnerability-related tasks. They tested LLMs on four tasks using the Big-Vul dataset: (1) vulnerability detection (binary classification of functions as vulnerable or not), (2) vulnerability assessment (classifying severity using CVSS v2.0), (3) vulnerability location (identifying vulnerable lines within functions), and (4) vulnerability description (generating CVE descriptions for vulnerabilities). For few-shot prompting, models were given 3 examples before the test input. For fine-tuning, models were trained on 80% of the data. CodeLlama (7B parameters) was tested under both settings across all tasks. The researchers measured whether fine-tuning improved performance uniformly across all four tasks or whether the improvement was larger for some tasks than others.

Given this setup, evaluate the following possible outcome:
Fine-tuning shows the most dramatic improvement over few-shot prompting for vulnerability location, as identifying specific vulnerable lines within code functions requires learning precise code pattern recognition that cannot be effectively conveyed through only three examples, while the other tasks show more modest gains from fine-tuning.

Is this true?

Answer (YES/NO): YES